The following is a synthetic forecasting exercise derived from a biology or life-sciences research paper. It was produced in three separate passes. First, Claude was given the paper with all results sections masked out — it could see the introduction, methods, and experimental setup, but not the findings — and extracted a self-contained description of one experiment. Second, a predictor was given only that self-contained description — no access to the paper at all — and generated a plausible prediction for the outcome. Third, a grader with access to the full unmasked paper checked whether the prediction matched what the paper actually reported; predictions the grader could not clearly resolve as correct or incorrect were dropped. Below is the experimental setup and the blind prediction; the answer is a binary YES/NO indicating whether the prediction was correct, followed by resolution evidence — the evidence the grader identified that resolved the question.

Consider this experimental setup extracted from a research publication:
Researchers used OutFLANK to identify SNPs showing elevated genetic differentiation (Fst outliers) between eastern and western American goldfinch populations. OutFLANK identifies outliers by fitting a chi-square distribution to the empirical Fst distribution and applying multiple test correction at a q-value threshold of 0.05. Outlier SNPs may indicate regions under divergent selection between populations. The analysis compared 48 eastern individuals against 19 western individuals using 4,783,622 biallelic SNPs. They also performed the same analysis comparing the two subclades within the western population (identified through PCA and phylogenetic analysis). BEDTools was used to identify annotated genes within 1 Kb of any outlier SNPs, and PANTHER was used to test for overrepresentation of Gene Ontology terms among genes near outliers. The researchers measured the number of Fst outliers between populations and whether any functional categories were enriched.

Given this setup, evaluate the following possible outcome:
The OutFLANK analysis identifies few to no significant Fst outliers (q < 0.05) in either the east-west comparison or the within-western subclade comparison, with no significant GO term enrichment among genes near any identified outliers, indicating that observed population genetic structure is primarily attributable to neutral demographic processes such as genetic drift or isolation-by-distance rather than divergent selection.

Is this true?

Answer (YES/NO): NO